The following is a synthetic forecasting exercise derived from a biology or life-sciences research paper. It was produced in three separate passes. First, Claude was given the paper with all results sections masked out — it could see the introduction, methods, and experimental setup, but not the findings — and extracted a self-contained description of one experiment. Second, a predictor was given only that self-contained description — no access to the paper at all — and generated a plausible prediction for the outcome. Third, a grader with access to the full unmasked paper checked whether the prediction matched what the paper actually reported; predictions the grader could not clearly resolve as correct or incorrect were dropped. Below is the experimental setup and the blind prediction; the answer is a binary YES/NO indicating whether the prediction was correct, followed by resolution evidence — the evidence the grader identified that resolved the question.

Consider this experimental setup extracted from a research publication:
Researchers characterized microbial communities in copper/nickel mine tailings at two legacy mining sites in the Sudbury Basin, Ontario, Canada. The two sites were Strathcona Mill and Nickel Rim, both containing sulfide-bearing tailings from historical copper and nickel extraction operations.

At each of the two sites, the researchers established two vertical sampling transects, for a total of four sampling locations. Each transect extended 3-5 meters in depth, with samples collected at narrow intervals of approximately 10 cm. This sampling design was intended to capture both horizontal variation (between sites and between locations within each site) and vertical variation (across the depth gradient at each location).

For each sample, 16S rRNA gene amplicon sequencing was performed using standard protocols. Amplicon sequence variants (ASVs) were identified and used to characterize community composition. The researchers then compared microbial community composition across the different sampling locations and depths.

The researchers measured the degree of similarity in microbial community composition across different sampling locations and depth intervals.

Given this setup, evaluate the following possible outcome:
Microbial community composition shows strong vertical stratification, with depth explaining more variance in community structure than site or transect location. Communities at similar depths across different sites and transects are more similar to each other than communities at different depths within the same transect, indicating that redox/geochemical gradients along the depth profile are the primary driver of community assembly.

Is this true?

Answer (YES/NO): NO